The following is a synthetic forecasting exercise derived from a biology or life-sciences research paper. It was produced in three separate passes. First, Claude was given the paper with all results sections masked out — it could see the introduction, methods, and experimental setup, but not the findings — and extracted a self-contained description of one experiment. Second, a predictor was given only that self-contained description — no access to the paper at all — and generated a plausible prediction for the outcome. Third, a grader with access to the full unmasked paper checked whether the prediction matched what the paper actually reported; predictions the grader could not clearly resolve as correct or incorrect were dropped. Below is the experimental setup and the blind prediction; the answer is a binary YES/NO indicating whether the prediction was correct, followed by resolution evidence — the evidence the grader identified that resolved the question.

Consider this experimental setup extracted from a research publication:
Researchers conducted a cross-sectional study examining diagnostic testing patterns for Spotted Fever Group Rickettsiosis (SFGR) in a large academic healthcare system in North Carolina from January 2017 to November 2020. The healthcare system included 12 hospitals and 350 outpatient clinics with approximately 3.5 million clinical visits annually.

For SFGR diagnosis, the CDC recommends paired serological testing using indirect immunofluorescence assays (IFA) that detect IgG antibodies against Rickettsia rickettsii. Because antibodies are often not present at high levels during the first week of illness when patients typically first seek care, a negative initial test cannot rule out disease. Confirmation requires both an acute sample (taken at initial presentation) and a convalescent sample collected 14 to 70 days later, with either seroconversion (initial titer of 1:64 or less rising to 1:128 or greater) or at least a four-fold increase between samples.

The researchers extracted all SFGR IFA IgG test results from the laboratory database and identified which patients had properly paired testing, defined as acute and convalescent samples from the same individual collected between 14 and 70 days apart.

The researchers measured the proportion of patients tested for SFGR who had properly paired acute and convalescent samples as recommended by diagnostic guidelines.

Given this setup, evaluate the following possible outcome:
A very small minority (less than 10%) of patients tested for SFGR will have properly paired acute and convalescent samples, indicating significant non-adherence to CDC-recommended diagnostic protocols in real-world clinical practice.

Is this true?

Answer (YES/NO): NO